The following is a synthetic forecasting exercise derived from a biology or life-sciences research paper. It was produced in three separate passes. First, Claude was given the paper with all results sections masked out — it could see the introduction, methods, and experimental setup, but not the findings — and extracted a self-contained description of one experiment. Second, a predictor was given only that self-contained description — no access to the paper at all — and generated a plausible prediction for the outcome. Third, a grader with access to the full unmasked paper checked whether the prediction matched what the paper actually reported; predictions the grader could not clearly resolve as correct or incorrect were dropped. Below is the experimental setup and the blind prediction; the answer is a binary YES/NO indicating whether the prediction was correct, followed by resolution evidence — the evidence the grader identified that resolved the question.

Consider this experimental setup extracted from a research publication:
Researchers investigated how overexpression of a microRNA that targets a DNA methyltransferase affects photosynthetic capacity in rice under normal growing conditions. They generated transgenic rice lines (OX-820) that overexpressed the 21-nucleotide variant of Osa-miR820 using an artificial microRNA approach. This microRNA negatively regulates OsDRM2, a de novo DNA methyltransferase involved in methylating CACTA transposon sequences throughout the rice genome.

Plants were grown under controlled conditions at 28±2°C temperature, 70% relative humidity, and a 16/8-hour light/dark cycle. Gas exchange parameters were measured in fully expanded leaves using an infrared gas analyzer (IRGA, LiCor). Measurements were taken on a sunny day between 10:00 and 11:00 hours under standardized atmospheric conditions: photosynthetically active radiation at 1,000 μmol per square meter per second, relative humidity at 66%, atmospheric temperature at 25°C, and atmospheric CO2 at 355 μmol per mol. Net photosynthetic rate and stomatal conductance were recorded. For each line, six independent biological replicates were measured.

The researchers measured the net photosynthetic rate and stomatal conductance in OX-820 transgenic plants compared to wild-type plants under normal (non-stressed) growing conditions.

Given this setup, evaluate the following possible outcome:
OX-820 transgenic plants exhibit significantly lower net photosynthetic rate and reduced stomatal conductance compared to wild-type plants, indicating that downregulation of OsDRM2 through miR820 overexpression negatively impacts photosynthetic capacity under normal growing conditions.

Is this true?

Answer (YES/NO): NO